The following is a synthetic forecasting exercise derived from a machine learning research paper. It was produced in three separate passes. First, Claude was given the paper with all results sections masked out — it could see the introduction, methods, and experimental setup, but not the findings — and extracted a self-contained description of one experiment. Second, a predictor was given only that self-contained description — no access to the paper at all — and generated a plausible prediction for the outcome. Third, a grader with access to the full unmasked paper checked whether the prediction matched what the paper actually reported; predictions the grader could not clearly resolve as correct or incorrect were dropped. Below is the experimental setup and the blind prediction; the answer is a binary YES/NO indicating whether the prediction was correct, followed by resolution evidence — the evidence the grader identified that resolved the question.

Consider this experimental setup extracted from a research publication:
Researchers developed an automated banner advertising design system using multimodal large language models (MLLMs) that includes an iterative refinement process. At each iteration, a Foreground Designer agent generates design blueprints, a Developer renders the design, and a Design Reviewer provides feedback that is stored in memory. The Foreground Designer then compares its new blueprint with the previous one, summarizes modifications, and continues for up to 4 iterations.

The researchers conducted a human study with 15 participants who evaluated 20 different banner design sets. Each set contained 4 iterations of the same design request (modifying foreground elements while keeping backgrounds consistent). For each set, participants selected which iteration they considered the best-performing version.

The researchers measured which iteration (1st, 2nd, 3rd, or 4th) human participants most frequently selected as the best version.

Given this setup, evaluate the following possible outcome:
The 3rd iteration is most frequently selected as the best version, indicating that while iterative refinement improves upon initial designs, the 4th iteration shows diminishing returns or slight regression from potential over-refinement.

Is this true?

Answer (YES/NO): NO